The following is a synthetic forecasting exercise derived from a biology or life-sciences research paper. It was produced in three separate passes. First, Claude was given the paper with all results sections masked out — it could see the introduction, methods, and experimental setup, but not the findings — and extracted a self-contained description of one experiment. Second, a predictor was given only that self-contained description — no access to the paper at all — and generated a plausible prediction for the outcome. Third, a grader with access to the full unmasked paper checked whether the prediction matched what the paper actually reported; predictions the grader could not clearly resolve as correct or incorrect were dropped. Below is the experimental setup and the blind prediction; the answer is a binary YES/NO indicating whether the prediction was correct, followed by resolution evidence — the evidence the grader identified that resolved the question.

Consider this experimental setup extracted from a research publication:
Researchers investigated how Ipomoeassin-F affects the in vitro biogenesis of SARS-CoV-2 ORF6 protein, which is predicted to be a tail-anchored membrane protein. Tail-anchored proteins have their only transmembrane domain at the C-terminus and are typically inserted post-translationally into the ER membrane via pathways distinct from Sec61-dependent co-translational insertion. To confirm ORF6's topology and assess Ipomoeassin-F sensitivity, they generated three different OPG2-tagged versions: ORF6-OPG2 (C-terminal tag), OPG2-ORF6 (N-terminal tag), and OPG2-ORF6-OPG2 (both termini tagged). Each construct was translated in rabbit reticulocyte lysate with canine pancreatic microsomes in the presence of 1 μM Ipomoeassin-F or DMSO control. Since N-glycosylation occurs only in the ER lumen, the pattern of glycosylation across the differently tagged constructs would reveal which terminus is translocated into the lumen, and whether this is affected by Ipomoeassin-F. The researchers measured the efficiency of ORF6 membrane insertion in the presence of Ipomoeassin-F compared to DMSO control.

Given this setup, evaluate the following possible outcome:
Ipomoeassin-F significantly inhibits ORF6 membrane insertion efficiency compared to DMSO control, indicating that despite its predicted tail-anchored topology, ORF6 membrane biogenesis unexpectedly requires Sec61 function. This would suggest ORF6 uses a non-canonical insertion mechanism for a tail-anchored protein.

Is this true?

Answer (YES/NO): NO